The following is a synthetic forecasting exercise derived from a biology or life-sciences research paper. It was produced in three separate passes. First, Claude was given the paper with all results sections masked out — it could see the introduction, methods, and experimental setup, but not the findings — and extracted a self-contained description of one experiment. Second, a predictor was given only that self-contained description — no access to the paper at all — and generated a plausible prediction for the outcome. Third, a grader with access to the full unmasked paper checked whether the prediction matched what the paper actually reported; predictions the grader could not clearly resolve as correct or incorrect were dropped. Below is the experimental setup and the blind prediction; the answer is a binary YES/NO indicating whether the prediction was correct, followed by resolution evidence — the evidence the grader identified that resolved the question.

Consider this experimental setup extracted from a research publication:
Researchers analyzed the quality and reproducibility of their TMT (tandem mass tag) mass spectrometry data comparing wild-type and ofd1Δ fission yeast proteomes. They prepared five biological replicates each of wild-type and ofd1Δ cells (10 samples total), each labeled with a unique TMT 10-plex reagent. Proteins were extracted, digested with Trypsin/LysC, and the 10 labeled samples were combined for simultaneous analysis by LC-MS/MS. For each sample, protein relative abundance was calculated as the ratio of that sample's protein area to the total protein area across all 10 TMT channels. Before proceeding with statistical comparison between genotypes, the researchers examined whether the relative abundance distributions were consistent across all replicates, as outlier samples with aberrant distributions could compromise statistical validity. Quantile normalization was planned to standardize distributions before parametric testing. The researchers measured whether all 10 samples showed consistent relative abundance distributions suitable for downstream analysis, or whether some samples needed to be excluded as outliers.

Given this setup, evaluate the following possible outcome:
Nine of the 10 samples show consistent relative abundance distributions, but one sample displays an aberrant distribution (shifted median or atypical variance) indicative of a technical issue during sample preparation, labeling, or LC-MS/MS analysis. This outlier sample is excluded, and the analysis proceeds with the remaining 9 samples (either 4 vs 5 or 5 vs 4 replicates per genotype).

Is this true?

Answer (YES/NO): NO